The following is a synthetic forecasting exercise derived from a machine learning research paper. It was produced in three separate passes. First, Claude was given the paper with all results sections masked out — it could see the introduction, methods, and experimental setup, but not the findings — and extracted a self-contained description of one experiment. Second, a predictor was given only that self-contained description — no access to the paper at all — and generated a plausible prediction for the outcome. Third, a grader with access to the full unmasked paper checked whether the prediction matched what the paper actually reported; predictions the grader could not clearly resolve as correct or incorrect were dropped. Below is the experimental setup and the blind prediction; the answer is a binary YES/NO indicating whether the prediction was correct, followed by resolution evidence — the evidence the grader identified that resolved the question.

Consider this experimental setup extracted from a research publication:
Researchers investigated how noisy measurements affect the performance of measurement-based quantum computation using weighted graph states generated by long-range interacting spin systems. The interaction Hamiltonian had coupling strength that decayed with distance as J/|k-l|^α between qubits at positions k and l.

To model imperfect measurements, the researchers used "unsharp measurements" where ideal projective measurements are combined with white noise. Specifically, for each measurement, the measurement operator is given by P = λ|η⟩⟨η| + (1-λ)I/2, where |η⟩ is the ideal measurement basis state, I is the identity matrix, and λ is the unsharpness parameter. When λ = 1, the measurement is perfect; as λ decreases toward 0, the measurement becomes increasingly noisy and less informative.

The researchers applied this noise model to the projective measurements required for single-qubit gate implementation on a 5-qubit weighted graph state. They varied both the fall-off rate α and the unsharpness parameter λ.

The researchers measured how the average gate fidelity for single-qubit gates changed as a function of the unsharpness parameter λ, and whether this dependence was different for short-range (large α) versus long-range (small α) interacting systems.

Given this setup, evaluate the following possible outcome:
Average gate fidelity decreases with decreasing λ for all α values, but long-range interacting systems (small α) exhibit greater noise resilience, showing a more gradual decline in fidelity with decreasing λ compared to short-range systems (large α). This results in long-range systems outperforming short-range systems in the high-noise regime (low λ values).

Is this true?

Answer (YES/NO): NO